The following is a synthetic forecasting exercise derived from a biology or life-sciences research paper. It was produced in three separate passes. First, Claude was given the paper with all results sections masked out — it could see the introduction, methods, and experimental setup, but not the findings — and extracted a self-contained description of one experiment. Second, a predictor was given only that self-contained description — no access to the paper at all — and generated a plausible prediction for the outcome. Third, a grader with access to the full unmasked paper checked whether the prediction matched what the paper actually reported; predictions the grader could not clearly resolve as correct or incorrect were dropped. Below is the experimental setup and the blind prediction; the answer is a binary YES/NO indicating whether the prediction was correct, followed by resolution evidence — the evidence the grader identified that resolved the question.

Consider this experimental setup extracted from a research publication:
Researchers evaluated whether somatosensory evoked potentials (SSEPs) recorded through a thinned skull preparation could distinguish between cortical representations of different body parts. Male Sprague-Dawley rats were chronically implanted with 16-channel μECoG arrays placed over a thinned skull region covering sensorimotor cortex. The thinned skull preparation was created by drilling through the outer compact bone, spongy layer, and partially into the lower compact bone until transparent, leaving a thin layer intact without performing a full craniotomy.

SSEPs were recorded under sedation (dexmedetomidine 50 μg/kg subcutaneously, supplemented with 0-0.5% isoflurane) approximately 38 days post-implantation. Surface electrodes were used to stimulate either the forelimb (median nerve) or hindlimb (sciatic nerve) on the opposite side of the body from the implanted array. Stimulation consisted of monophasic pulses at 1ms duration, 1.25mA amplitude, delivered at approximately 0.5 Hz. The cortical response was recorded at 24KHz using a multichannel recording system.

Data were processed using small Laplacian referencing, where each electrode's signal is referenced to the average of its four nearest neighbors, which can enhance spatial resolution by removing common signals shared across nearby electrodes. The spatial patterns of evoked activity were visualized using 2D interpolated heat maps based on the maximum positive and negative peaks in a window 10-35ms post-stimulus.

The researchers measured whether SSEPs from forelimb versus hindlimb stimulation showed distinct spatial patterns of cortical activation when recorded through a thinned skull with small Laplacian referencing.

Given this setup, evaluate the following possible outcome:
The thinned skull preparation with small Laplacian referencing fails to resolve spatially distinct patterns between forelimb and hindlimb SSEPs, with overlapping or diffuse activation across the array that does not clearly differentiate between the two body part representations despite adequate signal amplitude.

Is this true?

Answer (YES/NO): NO